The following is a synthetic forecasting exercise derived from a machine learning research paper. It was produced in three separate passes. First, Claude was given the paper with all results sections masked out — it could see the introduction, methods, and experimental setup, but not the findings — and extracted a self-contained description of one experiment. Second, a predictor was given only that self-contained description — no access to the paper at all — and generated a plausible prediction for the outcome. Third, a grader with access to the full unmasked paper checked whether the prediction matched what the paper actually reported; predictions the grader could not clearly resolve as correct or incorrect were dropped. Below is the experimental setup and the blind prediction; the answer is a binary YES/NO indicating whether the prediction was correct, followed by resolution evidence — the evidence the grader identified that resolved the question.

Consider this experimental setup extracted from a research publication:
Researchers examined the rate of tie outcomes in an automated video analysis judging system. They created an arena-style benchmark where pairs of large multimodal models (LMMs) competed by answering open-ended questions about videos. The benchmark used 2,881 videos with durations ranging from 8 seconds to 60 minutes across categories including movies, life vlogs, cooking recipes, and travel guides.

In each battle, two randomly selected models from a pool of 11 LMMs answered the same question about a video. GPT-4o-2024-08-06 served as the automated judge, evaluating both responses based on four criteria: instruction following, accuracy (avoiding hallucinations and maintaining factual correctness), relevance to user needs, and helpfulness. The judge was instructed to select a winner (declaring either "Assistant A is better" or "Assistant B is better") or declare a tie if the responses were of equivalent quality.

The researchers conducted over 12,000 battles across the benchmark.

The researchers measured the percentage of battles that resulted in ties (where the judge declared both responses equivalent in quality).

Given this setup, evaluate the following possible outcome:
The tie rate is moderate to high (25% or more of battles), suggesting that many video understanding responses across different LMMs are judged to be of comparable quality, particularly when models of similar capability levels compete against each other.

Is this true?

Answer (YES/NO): NO